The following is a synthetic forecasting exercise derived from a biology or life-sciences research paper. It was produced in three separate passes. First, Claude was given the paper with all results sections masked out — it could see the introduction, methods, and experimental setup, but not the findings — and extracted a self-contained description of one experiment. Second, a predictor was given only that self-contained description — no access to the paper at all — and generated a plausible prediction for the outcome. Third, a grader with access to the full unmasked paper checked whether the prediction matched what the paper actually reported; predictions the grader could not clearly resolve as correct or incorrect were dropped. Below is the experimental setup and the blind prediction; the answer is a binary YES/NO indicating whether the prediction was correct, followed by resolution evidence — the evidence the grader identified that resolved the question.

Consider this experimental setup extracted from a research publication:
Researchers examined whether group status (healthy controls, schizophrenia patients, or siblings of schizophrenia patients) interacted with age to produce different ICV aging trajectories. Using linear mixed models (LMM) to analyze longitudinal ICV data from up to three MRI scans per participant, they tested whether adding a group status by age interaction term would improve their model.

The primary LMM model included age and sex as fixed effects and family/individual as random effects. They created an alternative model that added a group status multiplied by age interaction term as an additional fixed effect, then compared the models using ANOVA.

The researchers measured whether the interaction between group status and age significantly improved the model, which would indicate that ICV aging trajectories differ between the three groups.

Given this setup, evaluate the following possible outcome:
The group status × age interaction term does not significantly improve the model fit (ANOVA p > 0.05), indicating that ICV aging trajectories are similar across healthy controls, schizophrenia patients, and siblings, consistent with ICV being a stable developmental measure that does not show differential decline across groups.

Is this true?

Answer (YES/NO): YES